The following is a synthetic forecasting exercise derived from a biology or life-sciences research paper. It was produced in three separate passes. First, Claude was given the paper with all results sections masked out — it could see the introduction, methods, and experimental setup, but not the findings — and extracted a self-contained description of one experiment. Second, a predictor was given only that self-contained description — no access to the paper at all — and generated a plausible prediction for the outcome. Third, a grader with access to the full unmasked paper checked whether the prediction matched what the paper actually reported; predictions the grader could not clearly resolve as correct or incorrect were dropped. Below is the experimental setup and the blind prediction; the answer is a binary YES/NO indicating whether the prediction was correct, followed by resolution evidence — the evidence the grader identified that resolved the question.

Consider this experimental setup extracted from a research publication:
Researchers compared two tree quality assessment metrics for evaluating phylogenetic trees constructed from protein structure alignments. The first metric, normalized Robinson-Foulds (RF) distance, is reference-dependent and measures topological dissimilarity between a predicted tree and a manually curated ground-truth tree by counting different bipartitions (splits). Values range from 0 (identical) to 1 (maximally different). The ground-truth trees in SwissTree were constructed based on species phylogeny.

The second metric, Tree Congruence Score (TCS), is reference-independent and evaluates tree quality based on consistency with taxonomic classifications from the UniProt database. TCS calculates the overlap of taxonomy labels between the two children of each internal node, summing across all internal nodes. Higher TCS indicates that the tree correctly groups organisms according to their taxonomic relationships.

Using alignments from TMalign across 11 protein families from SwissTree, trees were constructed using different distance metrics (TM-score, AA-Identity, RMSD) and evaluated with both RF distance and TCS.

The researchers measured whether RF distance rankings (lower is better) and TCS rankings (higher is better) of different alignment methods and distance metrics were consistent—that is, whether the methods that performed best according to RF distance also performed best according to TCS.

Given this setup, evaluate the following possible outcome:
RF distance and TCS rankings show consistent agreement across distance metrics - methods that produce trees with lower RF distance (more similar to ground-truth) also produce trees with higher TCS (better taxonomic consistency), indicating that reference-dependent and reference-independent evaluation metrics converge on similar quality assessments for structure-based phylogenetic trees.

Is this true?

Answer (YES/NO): YES